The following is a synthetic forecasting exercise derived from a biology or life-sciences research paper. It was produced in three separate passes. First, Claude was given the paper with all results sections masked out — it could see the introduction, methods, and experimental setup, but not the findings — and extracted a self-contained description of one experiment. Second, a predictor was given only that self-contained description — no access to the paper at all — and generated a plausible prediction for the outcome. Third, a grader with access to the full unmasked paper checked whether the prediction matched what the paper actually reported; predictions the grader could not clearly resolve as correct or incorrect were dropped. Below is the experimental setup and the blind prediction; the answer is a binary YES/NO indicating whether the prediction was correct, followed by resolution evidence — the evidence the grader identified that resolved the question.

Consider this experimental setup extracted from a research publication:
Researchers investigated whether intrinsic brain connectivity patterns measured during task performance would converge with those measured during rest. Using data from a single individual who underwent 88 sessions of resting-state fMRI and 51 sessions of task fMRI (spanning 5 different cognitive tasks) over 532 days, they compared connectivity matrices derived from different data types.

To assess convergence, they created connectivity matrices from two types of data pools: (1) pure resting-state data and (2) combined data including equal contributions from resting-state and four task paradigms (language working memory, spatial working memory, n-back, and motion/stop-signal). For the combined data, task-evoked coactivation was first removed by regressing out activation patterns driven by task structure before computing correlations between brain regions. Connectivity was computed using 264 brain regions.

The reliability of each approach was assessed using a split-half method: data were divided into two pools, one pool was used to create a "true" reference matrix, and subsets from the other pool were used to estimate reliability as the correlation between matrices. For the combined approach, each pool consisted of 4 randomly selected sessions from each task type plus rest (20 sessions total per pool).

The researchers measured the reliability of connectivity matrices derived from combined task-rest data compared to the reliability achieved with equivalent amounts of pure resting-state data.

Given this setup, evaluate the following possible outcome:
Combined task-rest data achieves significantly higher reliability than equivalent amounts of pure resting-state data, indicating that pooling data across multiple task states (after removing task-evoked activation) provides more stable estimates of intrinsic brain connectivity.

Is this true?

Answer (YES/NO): NO